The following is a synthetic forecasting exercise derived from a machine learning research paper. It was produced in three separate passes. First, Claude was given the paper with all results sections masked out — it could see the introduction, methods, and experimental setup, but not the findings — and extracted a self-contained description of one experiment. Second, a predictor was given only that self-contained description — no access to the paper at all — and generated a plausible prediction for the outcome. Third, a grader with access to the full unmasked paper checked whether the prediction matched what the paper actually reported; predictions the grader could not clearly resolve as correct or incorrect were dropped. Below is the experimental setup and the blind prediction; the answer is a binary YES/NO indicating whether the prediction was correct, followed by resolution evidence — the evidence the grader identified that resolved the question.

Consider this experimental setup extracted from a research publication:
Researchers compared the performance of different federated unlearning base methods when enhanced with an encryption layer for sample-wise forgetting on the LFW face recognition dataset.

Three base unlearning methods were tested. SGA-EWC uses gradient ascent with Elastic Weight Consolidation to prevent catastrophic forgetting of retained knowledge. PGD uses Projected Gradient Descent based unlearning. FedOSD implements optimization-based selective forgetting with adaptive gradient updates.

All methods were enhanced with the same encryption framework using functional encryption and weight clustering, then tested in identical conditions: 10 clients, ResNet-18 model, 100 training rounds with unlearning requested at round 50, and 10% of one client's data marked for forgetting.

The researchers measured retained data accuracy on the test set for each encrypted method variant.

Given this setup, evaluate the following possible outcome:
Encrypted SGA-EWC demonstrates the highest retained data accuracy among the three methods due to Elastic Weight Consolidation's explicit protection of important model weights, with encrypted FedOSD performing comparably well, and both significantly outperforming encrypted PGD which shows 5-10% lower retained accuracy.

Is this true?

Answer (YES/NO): NO